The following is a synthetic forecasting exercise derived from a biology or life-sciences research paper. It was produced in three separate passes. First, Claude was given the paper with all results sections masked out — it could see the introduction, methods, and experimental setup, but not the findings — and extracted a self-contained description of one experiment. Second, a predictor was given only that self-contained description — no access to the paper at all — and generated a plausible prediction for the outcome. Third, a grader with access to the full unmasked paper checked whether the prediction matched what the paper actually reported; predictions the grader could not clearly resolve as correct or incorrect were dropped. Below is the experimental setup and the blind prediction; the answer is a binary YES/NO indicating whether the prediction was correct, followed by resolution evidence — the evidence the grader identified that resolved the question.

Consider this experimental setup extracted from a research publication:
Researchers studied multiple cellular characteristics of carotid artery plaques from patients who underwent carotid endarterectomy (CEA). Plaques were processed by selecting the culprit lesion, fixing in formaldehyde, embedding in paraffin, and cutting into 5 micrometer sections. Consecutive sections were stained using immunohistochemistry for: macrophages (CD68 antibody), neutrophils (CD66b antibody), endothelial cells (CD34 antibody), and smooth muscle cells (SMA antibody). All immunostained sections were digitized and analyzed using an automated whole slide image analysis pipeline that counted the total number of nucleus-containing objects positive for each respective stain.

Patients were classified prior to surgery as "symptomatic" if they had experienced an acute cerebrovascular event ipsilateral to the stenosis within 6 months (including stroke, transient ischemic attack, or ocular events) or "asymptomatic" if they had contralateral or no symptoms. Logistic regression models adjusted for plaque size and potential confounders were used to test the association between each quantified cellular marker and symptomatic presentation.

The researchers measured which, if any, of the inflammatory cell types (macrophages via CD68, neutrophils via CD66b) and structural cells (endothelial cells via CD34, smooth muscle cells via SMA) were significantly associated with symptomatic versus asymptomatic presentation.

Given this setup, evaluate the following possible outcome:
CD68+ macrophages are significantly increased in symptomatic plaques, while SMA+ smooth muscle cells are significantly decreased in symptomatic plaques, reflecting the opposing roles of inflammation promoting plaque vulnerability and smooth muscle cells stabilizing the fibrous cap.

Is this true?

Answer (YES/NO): NO